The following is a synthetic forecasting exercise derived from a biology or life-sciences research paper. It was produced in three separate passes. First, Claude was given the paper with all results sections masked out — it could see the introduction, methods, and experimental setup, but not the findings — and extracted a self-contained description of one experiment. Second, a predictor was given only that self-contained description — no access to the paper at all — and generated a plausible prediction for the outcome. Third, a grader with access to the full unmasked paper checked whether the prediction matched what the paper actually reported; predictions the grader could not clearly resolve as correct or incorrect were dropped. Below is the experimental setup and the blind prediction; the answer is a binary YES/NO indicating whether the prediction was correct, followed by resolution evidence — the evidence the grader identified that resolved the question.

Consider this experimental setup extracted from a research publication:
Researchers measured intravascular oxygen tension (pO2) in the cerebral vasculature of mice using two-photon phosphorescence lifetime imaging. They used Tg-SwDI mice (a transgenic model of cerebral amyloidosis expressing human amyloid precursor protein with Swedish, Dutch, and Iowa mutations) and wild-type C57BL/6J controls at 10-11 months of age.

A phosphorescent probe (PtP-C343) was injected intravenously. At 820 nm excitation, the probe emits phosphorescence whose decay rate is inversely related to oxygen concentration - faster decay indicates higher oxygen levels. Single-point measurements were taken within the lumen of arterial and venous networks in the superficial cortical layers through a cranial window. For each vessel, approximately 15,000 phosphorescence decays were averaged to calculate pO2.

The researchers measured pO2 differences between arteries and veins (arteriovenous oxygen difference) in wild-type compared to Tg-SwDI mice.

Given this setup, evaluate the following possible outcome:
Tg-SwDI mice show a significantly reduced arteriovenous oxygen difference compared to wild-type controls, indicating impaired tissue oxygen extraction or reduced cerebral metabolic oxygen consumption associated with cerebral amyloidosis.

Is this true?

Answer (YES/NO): NO